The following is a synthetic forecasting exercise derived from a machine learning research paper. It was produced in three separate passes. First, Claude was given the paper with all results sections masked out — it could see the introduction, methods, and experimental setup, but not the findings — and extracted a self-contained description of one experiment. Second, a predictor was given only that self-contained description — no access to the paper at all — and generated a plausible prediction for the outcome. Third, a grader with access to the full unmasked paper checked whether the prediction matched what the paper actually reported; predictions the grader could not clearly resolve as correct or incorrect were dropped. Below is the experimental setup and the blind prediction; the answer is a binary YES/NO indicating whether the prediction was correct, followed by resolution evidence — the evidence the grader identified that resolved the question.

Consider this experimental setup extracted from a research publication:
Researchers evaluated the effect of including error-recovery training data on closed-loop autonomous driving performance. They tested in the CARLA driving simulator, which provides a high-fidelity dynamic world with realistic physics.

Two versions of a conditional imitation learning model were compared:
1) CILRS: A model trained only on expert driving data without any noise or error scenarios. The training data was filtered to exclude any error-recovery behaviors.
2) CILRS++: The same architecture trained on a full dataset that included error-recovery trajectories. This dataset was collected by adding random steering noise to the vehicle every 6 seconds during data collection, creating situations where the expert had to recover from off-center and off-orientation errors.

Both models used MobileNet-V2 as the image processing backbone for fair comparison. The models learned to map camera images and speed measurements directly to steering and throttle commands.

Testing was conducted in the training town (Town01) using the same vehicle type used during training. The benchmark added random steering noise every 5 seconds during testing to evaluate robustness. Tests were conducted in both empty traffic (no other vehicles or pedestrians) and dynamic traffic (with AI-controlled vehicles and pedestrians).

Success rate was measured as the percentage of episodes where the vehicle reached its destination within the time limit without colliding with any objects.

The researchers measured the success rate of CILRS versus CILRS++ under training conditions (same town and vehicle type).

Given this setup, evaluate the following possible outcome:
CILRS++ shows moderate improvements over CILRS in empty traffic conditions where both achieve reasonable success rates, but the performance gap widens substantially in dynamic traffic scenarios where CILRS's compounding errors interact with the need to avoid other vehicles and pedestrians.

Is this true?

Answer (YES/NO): NO